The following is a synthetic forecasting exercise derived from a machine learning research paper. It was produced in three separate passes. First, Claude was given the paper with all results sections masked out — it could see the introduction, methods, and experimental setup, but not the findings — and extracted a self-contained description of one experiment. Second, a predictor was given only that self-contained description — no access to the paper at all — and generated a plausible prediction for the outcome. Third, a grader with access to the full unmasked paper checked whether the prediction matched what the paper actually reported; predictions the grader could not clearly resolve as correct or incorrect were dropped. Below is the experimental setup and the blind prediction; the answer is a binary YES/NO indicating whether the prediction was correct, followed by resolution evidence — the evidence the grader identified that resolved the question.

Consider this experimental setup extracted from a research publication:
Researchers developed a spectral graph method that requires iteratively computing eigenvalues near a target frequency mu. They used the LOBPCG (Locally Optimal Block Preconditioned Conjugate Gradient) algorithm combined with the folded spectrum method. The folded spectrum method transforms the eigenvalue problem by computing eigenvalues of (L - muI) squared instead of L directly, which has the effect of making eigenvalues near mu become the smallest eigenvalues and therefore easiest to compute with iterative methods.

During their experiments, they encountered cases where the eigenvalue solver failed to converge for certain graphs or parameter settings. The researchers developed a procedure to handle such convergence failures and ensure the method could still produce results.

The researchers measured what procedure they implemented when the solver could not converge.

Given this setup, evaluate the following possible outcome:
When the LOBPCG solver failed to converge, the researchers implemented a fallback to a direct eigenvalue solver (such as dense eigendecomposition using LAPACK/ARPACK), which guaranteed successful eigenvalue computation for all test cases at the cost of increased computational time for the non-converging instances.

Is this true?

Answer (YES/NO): NO